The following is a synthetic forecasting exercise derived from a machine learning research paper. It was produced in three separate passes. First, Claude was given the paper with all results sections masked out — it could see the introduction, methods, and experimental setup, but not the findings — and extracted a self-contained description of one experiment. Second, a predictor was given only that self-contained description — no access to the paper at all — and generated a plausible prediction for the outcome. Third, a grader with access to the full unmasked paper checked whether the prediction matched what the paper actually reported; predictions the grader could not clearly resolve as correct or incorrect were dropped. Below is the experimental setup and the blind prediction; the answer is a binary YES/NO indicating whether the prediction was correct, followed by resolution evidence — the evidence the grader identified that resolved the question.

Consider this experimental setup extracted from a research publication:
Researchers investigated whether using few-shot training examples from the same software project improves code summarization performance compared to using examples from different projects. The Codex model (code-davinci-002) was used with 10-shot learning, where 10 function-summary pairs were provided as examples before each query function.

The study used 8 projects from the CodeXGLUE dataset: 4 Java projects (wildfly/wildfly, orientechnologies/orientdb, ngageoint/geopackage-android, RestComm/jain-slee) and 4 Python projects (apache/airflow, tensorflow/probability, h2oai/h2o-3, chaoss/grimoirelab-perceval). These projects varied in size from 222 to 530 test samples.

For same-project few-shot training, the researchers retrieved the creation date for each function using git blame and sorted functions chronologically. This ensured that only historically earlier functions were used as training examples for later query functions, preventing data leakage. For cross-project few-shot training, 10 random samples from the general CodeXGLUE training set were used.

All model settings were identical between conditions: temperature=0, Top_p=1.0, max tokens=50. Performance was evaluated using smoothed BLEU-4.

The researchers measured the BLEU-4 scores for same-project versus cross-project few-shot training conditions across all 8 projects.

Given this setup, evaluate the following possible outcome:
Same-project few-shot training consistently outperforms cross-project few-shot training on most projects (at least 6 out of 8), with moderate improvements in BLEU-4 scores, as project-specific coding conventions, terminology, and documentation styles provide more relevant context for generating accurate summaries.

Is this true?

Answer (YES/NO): YES